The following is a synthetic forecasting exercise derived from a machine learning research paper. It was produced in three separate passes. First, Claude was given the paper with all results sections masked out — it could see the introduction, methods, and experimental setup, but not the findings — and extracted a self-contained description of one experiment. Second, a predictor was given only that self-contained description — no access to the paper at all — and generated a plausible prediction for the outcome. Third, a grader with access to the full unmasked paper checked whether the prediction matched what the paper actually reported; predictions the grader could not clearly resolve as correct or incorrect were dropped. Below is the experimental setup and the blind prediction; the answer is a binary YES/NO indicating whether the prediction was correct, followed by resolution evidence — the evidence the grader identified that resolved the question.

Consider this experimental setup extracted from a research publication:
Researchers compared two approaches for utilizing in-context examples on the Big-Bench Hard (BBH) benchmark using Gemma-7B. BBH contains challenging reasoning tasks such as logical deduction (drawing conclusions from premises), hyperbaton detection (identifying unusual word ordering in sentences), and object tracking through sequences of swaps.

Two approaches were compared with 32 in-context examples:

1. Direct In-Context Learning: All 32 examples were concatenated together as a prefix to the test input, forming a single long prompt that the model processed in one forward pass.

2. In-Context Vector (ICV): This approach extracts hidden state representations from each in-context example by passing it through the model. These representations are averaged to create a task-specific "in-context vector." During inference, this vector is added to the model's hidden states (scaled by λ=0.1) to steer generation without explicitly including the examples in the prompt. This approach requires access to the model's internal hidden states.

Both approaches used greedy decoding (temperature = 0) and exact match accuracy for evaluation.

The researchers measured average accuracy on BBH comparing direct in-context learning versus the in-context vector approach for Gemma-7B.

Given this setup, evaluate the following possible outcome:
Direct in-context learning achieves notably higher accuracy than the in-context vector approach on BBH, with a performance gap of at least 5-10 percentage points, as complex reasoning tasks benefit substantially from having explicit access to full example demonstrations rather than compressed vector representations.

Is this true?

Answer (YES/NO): NO